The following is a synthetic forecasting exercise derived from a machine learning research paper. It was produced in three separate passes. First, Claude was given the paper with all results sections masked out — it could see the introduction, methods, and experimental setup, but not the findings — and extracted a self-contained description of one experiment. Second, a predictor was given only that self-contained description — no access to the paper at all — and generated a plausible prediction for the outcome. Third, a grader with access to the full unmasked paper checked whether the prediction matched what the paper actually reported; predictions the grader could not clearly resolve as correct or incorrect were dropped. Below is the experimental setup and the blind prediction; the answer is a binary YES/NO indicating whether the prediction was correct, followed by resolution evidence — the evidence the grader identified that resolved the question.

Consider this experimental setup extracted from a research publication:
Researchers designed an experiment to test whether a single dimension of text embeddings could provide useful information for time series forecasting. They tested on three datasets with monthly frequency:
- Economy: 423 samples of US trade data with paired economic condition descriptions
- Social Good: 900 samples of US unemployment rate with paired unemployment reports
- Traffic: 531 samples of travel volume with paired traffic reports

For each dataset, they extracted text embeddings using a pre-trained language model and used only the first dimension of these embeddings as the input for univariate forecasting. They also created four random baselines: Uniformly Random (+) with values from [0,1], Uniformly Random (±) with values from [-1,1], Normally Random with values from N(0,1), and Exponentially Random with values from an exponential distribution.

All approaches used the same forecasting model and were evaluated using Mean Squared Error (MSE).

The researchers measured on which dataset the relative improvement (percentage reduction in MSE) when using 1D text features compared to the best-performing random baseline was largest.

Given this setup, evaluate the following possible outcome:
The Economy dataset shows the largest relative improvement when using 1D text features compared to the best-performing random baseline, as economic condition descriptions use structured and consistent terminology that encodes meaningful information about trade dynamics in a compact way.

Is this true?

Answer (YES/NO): YES